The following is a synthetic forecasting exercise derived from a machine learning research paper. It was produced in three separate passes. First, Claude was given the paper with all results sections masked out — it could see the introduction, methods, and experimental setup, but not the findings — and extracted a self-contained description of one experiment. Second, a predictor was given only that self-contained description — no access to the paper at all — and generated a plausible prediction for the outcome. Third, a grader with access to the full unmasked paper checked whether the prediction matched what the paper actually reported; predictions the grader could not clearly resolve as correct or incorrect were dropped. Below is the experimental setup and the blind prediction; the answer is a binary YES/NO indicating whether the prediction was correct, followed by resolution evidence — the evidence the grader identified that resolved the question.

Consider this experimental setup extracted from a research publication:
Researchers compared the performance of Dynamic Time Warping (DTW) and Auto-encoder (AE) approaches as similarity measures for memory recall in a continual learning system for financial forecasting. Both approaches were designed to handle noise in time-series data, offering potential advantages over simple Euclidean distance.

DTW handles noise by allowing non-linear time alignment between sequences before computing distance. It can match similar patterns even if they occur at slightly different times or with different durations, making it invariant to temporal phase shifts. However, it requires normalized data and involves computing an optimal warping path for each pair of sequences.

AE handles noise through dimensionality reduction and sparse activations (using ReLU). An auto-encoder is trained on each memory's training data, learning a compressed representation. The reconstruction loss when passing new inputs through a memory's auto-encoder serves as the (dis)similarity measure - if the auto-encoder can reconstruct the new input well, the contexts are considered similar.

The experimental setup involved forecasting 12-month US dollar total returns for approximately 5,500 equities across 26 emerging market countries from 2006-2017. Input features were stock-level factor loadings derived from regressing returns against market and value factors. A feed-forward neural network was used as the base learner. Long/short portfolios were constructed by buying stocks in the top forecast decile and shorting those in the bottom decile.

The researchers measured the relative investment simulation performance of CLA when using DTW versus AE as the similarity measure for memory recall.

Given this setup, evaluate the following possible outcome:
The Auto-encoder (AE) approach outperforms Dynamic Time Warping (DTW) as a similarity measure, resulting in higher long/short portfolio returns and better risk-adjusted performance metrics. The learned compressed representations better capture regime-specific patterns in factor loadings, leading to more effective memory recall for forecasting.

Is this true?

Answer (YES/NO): YES